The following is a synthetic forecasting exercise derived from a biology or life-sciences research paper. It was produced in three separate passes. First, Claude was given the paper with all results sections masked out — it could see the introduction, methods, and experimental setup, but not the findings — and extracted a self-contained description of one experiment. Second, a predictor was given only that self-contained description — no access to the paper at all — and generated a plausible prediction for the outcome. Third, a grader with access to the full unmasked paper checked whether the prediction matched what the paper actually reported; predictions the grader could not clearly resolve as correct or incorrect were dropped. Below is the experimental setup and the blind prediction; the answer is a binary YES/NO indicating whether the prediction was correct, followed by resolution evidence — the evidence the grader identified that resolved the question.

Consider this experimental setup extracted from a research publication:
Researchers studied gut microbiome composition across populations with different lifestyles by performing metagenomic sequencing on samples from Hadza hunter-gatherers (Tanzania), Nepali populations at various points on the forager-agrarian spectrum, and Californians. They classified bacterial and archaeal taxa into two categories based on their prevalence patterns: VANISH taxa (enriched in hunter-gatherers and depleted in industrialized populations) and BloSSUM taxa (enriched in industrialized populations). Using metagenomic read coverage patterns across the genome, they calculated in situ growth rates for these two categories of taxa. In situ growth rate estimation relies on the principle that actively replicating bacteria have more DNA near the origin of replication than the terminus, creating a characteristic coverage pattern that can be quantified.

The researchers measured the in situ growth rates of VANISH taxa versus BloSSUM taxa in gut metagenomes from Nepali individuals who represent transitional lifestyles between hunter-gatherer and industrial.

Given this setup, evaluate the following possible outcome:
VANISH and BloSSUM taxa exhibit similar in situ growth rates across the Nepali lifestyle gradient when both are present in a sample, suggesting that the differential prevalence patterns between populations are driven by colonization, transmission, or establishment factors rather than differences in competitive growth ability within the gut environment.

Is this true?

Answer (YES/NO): NO